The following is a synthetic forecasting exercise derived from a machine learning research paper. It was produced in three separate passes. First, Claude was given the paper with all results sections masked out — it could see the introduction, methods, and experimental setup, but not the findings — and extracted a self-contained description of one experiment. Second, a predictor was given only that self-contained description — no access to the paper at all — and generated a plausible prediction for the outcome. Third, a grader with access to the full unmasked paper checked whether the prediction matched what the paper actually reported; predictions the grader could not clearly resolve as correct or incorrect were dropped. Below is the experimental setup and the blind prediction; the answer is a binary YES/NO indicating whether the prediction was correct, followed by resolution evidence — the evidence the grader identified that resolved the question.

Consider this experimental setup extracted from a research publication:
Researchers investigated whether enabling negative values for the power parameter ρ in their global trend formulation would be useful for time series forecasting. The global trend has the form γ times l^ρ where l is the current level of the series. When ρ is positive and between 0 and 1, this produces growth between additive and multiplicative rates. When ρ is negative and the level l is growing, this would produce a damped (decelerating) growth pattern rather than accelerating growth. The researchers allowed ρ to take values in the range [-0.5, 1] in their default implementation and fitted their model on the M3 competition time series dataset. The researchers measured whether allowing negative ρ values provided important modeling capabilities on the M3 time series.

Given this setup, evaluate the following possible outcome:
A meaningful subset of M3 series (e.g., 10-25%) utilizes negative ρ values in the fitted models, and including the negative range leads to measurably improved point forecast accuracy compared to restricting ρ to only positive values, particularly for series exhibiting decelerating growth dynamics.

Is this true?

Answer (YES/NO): NO